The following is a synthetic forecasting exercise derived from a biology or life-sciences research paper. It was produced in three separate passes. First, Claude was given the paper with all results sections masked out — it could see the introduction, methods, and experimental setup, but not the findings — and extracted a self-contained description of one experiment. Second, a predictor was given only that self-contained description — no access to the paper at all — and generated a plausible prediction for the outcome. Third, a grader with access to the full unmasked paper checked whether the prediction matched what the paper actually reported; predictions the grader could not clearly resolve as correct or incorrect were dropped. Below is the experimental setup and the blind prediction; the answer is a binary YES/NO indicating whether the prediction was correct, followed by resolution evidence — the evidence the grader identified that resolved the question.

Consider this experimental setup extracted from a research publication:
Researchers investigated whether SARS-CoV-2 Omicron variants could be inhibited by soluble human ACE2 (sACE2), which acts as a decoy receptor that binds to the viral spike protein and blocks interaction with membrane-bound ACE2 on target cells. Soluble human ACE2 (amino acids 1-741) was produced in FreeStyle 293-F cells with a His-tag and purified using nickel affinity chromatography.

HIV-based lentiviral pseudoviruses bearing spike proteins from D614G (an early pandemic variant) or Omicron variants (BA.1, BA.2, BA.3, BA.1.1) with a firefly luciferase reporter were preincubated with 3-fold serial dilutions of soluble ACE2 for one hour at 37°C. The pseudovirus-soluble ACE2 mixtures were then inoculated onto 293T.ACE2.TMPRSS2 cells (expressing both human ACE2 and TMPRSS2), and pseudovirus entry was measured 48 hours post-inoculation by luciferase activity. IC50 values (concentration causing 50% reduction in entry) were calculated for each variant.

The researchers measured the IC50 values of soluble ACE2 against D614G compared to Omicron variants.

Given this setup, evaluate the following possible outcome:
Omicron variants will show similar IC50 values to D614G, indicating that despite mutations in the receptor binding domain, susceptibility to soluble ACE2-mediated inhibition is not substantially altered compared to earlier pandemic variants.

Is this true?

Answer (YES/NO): NO